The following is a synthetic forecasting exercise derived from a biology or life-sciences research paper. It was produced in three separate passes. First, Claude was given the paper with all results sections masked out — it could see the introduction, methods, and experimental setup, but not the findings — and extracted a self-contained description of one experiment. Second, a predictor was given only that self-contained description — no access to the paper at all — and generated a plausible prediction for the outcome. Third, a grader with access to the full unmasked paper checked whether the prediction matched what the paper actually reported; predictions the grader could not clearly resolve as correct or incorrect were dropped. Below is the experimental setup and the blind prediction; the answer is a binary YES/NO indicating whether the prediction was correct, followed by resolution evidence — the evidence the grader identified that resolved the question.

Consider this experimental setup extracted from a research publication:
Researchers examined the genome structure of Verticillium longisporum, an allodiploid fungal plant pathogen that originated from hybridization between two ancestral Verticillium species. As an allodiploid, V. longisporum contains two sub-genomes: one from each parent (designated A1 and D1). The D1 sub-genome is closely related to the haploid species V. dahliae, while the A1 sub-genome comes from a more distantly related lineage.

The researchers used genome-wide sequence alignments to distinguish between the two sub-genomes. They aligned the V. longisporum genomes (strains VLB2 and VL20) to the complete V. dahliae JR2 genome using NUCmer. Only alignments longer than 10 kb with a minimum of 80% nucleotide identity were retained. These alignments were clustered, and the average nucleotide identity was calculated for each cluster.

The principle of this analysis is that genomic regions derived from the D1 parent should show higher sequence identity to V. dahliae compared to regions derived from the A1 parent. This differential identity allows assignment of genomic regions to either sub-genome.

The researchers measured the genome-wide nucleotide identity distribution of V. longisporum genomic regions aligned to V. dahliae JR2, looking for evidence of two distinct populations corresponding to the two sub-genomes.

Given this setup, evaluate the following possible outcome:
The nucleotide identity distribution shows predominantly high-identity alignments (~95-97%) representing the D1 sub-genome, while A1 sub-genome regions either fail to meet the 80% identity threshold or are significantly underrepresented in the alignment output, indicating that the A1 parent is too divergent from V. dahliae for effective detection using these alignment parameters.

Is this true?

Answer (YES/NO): NO